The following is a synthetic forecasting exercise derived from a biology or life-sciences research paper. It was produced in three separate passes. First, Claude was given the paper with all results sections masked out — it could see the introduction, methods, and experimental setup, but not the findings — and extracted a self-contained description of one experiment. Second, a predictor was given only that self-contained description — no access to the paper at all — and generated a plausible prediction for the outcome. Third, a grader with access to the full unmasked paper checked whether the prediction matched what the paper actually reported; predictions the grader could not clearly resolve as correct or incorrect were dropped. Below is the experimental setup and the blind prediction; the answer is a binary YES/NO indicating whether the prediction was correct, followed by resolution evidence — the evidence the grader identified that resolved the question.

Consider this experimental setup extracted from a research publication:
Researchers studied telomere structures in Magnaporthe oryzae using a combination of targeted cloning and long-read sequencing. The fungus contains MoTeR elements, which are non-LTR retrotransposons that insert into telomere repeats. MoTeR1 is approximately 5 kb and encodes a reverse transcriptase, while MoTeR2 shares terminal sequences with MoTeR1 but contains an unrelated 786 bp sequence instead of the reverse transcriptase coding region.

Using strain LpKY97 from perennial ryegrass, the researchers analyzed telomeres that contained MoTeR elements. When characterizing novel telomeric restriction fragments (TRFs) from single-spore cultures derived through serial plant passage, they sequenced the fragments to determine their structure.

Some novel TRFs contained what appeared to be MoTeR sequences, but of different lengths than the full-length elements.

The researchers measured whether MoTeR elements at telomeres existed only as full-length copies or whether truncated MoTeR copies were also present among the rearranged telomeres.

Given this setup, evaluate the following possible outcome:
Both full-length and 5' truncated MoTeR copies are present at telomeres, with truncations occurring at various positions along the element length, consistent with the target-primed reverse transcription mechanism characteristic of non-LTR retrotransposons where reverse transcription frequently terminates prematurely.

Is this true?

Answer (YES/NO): YES